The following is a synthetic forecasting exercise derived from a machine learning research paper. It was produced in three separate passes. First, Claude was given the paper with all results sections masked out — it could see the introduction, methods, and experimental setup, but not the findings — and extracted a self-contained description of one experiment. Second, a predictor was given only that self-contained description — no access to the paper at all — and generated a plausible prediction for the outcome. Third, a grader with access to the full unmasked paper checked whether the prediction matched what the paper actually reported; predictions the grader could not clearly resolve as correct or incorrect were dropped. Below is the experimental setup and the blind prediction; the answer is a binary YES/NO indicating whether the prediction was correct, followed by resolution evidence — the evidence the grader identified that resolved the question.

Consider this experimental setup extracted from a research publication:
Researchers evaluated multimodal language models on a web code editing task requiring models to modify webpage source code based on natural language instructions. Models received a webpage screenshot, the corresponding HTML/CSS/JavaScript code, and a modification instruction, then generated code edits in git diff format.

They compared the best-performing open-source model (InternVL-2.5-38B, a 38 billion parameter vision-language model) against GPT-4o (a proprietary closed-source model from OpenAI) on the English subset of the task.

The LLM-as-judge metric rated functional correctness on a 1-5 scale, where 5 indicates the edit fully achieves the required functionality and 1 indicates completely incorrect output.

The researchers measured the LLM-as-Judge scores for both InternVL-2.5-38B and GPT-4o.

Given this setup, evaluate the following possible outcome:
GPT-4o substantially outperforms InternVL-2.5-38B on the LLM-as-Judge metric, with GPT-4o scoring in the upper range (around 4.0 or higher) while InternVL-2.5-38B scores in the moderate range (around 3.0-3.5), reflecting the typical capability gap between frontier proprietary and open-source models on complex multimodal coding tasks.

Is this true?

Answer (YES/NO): NO